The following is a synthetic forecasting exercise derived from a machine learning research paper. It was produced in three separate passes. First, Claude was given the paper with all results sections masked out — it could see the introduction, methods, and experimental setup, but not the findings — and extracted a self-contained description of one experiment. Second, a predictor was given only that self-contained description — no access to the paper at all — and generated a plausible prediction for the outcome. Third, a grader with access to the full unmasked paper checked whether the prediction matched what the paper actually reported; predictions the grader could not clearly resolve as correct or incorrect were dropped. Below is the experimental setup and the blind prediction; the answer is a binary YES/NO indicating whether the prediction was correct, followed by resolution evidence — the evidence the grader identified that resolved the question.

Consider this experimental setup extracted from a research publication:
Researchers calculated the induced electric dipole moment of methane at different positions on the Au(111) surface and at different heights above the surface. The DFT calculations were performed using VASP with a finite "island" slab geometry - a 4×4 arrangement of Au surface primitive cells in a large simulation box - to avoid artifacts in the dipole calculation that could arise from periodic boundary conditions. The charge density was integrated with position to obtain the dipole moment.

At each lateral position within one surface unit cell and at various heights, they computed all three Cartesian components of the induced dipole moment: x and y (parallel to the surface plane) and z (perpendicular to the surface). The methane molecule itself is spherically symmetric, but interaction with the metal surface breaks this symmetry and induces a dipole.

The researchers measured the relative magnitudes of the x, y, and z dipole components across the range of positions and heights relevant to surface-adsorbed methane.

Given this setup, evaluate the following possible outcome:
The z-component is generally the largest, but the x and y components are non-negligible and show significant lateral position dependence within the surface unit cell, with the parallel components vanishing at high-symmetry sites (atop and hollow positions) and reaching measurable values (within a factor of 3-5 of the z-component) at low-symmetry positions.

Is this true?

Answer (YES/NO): NO